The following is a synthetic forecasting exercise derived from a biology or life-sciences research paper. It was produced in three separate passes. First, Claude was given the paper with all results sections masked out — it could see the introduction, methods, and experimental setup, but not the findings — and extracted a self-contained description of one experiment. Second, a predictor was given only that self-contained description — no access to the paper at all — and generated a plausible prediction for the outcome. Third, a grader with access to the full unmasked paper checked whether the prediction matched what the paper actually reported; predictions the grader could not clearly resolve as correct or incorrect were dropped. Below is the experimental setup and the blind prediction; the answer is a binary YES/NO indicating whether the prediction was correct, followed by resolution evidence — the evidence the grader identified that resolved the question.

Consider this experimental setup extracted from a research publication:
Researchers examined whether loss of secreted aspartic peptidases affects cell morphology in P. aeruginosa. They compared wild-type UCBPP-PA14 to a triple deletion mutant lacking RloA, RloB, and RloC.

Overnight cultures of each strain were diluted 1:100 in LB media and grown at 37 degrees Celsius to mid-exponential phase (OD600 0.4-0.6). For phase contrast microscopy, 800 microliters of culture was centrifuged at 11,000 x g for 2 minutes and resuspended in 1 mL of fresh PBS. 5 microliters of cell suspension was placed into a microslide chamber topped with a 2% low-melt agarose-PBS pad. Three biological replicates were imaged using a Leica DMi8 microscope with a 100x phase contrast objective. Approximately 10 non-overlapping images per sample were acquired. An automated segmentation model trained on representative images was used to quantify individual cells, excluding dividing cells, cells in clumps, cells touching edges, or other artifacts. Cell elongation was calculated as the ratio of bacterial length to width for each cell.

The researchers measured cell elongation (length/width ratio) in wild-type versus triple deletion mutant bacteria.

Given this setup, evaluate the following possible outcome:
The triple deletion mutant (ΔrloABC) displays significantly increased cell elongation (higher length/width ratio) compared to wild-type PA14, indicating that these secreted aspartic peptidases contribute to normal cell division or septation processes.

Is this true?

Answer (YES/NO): NO